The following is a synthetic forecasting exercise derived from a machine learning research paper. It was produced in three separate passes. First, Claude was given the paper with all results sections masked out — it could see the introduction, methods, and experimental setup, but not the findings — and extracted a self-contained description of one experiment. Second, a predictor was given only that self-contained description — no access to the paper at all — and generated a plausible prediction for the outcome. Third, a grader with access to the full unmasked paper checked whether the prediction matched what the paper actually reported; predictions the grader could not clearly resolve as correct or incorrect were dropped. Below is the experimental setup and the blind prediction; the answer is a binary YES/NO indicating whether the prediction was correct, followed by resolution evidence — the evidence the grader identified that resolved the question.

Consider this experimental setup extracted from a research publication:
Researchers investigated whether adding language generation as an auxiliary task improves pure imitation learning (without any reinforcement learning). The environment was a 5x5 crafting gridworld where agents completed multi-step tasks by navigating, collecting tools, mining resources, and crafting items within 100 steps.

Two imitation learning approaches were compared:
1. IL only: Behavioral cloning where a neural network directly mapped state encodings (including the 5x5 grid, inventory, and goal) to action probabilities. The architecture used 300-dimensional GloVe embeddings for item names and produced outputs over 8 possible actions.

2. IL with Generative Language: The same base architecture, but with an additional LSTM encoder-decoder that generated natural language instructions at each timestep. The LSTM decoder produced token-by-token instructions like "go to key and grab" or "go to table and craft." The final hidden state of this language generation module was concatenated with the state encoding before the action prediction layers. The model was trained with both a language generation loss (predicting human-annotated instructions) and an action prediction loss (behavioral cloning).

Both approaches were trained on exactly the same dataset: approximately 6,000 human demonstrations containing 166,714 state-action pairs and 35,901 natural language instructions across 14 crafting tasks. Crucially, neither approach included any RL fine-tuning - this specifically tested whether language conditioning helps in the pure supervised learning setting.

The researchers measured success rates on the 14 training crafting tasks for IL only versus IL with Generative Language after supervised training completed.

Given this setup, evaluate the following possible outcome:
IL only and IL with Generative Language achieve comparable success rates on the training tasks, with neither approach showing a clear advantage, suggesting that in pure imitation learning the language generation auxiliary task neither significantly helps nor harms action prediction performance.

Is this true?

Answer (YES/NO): YES